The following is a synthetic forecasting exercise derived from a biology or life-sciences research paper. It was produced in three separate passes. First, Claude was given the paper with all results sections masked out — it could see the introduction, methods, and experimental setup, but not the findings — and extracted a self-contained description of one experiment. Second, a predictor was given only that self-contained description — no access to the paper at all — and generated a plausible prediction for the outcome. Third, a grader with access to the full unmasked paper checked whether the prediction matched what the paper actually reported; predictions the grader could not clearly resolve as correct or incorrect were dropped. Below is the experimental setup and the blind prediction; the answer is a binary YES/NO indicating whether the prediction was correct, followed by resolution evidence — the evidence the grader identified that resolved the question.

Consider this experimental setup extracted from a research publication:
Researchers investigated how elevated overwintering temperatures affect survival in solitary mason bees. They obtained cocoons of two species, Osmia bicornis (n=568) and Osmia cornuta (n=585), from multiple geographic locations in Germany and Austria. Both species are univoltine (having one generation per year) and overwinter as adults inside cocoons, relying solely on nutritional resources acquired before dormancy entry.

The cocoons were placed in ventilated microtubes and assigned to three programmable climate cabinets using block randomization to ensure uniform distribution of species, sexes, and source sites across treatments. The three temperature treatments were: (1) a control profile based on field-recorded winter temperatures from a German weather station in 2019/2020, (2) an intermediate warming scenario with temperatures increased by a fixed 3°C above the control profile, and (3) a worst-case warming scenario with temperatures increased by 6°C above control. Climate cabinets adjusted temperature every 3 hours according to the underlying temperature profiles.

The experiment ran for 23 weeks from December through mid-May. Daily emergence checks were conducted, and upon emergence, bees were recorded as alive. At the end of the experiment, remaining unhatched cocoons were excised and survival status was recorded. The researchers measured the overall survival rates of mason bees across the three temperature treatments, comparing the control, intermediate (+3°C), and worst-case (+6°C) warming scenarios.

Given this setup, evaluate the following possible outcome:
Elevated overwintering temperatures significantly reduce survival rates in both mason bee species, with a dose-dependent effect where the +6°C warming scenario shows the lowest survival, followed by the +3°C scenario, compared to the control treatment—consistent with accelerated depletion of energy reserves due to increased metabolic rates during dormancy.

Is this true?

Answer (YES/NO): NO